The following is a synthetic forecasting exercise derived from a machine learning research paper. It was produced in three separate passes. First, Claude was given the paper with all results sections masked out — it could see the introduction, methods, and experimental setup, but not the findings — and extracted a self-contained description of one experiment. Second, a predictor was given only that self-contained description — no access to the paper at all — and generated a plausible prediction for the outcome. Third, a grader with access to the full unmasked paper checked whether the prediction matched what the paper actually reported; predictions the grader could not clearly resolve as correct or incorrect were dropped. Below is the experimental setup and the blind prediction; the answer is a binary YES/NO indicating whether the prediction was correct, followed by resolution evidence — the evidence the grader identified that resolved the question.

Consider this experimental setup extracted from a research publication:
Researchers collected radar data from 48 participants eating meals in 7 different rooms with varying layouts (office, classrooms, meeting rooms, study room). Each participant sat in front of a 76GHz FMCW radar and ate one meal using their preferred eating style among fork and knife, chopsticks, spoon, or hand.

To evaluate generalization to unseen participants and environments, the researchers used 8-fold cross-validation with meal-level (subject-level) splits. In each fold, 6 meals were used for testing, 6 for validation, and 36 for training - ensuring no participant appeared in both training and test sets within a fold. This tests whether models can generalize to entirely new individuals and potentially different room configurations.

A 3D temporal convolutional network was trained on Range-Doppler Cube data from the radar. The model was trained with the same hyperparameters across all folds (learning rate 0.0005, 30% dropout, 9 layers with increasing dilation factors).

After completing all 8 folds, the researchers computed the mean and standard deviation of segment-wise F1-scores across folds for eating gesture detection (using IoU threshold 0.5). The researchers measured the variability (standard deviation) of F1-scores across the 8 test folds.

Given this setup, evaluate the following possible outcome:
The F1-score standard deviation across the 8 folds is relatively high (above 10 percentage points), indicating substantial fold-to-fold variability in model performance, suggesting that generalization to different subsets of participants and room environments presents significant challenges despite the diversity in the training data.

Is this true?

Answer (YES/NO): NO